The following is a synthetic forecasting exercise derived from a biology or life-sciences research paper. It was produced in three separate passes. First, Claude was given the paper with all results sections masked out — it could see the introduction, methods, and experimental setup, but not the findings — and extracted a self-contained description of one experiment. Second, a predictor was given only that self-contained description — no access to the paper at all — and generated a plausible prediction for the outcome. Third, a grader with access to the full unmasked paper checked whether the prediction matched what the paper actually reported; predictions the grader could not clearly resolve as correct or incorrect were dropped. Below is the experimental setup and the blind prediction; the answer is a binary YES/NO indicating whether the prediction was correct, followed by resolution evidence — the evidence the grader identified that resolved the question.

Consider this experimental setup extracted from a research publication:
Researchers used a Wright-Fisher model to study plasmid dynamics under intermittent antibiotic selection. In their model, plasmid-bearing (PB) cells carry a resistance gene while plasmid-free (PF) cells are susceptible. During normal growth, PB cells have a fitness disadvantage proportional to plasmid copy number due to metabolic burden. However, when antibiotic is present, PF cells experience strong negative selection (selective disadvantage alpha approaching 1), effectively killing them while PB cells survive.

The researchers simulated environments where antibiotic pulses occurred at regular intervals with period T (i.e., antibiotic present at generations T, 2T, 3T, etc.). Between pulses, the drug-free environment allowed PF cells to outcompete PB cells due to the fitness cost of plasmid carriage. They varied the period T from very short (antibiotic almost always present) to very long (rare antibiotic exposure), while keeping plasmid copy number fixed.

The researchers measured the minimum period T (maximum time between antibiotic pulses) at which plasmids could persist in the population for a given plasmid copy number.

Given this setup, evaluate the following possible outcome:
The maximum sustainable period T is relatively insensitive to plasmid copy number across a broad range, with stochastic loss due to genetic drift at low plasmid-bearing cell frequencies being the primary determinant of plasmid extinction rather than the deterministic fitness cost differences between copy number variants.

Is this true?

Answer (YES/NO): NO